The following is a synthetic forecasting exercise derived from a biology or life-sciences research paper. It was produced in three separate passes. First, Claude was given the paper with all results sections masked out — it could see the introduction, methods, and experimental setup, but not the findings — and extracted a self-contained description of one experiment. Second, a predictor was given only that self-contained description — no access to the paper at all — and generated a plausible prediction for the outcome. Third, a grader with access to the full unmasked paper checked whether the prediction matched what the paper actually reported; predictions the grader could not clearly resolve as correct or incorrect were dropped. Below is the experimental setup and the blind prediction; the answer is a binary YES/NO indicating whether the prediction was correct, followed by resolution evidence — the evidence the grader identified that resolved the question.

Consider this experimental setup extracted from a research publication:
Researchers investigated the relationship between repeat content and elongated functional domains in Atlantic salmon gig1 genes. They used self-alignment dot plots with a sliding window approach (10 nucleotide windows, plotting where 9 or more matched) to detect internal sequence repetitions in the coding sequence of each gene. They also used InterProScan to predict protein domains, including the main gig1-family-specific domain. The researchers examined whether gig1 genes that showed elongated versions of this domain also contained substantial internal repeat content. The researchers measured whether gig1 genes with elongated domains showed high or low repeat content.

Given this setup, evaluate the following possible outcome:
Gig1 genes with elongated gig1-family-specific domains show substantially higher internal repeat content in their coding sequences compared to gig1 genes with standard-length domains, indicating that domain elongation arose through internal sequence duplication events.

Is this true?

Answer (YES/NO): NO